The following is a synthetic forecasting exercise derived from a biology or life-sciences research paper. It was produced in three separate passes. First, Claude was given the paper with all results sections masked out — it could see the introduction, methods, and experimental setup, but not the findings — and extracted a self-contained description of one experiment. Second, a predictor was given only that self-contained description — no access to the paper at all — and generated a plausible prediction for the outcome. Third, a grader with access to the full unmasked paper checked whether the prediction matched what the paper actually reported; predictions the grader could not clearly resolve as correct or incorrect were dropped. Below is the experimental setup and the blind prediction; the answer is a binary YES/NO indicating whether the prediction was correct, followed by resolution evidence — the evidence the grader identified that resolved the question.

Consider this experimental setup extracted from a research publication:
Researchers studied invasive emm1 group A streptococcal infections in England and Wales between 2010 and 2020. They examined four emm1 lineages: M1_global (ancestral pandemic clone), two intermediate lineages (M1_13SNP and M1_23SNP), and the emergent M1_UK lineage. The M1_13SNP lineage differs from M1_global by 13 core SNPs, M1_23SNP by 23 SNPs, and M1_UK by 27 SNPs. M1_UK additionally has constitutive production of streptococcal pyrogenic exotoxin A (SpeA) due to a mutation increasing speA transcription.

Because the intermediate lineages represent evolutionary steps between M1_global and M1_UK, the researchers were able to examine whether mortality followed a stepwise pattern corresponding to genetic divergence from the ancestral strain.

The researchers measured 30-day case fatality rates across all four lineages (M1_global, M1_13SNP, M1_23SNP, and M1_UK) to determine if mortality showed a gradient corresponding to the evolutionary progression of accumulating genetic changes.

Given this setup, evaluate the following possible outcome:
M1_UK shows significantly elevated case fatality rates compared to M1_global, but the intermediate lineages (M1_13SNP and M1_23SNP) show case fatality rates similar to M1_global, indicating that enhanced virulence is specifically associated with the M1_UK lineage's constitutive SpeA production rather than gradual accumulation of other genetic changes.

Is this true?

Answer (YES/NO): NO